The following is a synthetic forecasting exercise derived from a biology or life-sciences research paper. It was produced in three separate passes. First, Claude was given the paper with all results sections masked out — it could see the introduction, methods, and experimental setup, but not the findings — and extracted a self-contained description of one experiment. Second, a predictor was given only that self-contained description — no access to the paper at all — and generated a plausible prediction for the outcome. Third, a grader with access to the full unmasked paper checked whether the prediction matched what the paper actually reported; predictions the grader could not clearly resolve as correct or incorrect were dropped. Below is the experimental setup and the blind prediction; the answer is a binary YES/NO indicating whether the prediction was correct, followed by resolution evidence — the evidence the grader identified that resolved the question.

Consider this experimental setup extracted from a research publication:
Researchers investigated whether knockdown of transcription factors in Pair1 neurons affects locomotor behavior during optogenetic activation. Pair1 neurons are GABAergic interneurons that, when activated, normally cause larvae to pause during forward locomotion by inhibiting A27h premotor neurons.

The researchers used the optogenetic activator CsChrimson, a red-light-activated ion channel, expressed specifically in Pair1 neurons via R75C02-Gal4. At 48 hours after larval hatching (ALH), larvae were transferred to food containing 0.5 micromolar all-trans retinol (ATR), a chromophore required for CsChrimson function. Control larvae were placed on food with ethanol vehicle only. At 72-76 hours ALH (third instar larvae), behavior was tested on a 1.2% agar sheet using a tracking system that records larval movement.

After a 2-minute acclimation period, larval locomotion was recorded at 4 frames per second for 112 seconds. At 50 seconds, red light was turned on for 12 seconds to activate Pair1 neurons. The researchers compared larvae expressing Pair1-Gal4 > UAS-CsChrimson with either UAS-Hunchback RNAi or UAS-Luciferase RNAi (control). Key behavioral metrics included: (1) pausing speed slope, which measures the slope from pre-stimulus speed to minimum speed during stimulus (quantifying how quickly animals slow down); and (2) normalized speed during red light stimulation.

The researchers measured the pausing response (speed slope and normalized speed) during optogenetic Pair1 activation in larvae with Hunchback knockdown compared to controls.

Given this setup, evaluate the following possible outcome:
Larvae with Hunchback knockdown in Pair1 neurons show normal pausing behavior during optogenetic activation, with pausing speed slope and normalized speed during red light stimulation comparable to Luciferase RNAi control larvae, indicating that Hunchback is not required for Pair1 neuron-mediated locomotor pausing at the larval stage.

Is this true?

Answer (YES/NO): NO